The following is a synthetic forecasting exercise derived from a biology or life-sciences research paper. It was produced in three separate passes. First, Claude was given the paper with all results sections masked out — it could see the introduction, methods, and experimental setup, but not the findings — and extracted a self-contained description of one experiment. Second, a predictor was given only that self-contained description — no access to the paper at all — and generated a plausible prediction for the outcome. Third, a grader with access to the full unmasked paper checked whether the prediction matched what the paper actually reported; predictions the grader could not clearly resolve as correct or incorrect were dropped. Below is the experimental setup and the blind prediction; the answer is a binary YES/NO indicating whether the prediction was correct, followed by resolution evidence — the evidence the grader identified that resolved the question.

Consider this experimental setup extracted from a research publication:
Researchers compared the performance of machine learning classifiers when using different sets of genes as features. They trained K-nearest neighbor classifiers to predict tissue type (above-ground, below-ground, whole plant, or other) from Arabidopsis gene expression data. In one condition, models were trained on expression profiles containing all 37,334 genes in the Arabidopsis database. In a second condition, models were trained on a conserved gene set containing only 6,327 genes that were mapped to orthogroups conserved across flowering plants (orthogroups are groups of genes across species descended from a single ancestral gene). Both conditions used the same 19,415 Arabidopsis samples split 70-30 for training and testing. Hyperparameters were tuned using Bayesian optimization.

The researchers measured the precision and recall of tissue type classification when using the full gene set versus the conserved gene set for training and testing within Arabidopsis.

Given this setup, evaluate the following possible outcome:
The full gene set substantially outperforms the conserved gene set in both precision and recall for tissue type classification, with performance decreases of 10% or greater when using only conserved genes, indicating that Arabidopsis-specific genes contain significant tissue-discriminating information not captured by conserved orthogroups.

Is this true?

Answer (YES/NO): NO